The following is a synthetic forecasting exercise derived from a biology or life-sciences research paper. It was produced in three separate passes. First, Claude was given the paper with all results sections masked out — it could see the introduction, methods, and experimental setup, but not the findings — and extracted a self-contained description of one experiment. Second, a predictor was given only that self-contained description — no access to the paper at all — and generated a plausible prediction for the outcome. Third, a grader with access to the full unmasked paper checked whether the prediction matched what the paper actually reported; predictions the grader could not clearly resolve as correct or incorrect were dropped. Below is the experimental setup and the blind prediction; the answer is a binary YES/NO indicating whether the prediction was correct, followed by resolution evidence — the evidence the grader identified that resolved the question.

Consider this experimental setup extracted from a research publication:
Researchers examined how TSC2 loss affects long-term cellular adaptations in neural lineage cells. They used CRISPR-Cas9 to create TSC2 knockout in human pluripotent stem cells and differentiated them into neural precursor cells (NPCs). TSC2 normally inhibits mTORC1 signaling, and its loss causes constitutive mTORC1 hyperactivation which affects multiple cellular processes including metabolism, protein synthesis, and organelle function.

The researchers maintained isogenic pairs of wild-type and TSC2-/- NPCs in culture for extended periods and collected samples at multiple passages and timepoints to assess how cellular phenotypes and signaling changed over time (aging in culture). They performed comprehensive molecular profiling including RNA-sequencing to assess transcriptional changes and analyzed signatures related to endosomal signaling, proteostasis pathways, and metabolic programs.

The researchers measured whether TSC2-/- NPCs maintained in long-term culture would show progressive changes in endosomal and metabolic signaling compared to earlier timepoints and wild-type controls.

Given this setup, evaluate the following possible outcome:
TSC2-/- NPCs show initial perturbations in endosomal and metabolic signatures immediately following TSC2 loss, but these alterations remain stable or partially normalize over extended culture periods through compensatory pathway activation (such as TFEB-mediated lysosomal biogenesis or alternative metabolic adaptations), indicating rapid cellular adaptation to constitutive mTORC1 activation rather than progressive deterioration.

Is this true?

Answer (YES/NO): NO